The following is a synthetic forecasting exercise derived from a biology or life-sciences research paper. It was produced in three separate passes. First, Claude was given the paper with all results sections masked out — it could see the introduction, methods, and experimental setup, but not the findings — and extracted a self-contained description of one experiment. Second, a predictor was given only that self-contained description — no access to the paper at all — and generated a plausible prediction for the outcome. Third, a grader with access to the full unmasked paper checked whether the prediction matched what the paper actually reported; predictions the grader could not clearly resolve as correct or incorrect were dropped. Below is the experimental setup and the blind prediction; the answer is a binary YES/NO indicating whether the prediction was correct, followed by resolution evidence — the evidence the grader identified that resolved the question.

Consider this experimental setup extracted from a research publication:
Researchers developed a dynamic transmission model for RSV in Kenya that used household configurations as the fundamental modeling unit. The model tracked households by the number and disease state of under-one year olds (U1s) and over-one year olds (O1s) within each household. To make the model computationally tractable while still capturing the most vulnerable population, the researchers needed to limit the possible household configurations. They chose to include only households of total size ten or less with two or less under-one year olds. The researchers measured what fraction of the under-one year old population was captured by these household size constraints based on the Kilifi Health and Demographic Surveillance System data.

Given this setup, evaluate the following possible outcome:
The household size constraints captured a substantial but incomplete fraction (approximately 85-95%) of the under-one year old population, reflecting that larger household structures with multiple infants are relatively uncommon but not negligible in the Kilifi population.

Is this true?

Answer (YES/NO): NO